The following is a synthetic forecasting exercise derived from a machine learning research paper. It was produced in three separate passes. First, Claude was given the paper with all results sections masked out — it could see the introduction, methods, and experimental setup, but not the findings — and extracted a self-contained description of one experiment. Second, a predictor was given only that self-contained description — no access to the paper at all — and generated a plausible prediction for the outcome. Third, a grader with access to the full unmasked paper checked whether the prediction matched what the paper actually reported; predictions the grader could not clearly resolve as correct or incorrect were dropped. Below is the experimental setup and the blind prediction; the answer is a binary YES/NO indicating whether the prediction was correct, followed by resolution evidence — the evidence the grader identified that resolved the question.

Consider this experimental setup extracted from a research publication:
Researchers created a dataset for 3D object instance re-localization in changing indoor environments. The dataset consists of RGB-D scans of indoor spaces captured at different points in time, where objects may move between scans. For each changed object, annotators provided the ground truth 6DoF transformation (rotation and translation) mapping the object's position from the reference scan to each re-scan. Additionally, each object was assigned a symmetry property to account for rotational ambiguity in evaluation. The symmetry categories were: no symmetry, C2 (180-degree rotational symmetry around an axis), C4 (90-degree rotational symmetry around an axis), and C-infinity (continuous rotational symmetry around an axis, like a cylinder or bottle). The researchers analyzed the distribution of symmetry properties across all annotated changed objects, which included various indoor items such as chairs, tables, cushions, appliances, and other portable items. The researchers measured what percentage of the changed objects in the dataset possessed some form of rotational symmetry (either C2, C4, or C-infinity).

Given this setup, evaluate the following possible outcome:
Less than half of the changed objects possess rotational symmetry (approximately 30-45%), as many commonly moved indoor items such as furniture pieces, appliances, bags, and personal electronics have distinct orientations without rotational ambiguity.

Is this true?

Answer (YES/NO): NO